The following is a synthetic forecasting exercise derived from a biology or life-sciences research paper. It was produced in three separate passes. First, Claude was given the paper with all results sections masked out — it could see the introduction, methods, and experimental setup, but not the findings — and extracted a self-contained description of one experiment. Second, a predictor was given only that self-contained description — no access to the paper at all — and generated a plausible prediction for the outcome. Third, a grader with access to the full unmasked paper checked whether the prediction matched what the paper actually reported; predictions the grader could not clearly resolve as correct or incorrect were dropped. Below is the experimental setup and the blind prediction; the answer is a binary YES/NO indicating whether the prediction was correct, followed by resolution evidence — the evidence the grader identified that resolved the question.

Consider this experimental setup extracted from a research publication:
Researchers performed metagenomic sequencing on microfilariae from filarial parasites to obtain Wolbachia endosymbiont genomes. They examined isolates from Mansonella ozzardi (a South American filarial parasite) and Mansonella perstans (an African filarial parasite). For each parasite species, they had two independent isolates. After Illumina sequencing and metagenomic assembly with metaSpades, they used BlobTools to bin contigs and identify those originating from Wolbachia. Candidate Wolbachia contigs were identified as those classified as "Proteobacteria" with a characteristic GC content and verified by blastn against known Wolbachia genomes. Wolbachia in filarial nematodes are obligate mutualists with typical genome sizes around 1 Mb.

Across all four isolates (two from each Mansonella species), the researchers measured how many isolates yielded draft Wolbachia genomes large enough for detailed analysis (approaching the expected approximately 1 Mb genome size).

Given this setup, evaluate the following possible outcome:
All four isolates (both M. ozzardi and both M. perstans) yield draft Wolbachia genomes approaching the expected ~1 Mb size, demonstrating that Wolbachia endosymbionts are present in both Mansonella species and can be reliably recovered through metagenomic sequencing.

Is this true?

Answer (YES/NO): NO